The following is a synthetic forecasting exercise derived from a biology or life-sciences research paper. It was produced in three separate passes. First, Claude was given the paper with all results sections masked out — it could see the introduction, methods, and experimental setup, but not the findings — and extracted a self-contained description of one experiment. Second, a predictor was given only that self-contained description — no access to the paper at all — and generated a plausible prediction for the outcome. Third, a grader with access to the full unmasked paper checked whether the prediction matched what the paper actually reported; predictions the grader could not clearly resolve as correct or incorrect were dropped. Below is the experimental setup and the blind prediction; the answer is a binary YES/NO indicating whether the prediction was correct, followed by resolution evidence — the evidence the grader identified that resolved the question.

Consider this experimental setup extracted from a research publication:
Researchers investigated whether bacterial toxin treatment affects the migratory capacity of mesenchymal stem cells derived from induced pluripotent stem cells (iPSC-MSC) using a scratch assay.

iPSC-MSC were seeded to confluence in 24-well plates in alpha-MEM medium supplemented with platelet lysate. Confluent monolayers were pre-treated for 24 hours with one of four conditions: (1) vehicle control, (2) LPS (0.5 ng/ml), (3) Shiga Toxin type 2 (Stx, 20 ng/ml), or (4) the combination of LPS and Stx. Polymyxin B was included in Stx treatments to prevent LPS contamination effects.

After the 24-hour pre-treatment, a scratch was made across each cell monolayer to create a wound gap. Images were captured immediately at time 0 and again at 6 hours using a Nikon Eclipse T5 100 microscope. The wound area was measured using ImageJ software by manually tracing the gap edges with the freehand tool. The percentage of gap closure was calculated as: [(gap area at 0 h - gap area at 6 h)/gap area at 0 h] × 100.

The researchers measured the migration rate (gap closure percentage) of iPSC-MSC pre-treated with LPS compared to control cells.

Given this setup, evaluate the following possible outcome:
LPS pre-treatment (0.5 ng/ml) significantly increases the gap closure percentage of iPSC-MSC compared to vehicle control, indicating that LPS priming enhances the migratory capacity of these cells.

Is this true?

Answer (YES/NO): YES